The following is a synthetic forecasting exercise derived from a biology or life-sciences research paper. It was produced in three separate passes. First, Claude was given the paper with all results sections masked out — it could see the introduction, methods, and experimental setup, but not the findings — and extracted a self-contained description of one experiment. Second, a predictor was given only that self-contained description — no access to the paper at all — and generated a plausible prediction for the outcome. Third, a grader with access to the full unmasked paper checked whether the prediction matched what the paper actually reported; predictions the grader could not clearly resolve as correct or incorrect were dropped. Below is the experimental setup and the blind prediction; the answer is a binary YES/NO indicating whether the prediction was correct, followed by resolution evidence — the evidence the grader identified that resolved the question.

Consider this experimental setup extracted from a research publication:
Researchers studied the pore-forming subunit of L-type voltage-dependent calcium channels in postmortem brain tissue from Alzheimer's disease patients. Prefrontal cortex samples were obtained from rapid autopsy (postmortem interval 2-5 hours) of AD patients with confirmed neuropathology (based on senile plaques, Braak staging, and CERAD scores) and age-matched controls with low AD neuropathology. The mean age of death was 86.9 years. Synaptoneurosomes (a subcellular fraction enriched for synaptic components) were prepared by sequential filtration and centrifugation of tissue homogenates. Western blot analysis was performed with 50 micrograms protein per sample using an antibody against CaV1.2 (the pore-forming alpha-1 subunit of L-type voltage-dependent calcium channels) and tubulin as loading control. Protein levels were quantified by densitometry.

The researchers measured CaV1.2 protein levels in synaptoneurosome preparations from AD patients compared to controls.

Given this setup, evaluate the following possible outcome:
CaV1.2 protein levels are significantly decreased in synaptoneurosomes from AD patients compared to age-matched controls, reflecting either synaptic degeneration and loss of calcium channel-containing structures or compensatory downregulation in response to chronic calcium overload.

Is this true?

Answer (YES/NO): YES